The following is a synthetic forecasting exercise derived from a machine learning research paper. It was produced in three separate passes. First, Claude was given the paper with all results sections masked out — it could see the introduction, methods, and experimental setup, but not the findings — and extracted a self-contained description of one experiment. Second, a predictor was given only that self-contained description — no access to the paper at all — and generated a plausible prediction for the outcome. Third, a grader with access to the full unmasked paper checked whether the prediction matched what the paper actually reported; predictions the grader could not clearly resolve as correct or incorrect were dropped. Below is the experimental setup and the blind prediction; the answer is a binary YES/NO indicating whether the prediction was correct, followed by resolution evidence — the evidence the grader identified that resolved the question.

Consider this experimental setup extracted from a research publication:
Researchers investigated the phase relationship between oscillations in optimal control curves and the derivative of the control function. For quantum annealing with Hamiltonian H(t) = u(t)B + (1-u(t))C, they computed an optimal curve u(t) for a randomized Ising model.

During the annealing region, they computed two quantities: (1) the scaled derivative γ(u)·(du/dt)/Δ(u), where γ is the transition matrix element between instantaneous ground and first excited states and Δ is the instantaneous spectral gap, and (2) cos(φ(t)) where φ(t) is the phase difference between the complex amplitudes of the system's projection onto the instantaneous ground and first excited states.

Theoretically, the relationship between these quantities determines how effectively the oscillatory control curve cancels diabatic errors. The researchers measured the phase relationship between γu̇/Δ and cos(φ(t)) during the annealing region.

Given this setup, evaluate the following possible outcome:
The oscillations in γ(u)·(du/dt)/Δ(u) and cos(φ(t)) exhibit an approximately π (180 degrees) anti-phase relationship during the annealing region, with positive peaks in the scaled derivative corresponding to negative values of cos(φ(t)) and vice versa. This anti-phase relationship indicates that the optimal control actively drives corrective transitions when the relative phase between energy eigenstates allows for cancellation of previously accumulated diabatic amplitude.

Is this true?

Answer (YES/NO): NO